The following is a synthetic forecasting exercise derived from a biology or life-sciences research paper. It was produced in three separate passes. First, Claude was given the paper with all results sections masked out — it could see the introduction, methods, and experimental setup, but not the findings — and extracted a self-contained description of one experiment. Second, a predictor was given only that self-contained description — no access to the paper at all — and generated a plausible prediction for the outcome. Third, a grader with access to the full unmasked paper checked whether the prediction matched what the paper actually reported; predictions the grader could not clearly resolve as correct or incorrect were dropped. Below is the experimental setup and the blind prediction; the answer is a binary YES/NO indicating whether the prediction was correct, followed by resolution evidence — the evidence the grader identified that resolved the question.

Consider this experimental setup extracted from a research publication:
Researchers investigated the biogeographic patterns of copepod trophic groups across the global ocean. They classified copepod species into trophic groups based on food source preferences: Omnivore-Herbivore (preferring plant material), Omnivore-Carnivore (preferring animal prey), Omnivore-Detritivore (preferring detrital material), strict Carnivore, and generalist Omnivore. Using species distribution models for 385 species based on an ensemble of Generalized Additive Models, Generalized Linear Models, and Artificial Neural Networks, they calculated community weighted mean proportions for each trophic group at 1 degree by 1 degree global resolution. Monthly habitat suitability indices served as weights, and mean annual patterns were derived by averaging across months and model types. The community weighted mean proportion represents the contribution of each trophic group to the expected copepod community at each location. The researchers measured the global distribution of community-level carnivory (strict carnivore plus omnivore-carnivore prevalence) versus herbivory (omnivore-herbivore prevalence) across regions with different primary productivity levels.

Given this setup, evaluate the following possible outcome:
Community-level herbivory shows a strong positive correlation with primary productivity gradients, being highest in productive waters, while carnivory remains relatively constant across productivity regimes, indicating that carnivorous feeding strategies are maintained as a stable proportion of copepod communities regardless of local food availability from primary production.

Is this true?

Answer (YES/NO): NO